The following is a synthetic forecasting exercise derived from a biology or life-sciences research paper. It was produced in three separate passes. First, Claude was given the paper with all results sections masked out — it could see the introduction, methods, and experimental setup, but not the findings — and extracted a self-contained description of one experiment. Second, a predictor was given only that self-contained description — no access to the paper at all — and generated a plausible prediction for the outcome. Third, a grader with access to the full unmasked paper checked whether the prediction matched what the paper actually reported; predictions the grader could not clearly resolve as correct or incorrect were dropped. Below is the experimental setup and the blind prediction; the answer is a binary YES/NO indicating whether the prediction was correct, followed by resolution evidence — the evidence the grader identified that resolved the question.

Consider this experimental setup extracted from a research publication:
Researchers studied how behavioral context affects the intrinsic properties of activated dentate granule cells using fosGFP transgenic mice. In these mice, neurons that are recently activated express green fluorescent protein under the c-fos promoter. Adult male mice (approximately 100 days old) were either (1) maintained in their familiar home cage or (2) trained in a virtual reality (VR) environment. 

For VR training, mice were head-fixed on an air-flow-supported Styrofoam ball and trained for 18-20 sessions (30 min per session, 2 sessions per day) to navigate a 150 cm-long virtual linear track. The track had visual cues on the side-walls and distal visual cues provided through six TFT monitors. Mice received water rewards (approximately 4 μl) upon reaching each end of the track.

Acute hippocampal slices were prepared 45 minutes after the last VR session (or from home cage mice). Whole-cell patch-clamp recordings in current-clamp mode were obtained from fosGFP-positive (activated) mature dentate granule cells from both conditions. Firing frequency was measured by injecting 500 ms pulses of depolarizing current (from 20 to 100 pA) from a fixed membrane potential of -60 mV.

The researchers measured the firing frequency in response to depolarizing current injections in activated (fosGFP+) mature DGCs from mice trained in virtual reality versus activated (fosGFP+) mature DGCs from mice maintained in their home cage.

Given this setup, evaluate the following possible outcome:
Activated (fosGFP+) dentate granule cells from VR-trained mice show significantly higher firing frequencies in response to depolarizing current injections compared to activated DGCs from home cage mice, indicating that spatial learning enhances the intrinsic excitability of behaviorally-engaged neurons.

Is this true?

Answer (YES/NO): YES